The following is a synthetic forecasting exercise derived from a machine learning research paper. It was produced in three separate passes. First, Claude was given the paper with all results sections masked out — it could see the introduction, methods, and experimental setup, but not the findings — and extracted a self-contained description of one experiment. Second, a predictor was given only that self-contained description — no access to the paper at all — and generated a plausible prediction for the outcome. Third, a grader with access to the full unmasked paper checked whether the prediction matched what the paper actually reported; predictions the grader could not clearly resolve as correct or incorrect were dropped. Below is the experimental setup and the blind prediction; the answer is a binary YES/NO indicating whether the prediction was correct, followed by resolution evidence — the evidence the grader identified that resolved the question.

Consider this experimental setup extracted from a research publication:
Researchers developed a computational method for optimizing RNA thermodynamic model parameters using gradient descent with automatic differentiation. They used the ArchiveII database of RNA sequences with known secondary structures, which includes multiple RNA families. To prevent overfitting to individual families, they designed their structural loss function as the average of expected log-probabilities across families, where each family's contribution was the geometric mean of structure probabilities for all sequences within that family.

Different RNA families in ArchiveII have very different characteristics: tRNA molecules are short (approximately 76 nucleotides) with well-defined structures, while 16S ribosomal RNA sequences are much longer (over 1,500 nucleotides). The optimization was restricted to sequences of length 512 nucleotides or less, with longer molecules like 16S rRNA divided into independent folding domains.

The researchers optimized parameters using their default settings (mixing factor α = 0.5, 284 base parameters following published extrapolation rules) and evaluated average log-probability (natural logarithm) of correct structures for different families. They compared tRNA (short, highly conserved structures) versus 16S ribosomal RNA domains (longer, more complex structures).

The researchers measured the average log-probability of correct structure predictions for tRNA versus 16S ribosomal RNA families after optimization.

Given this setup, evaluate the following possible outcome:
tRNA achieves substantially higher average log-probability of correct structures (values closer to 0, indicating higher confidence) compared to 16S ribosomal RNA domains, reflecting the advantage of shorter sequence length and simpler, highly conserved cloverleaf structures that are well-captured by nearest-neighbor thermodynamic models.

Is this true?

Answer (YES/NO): YES